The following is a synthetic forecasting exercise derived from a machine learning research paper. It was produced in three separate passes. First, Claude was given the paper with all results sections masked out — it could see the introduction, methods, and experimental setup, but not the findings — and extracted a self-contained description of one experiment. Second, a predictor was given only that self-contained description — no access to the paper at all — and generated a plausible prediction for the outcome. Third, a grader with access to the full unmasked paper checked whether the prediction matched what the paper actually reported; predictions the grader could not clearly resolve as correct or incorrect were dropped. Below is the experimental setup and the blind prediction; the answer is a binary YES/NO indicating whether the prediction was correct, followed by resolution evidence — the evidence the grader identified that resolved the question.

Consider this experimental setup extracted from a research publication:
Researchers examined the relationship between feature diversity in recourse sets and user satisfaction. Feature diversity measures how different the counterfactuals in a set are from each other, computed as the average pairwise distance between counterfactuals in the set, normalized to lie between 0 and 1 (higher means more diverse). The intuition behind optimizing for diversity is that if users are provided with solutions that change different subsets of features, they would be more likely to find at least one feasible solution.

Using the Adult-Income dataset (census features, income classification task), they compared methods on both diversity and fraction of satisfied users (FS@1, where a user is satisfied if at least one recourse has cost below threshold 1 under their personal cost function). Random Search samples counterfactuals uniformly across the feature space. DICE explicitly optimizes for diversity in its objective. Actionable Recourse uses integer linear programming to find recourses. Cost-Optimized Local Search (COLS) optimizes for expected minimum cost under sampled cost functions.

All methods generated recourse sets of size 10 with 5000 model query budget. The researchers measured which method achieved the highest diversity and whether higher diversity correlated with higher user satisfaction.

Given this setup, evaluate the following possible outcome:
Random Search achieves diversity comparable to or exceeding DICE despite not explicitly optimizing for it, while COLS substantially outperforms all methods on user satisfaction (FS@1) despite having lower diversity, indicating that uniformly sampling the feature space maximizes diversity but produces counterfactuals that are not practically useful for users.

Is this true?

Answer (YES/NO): YES